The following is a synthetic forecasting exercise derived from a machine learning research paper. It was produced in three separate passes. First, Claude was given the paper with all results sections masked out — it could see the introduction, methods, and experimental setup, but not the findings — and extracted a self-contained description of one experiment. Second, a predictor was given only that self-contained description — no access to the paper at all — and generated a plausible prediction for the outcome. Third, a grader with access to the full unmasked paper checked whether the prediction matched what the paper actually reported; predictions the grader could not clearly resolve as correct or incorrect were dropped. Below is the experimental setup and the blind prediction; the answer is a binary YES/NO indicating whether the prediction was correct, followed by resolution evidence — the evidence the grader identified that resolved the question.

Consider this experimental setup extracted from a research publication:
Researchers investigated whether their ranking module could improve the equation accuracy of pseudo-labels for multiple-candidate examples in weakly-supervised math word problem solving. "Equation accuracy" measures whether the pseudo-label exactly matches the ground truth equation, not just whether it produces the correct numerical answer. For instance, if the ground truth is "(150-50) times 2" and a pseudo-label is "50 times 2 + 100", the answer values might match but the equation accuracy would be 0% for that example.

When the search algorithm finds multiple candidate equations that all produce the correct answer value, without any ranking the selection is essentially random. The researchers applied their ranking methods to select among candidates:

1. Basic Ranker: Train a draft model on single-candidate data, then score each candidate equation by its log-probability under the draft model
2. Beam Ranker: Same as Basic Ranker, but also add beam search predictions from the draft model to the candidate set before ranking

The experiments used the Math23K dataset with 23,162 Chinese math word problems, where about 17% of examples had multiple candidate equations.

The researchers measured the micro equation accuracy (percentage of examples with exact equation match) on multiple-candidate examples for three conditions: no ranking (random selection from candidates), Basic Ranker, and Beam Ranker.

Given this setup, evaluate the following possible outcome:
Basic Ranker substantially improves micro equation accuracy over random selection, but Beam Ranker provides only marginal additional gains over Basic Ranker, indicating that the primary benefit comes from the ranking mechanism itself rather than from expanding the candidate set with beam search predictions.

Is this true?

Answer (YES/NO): YES